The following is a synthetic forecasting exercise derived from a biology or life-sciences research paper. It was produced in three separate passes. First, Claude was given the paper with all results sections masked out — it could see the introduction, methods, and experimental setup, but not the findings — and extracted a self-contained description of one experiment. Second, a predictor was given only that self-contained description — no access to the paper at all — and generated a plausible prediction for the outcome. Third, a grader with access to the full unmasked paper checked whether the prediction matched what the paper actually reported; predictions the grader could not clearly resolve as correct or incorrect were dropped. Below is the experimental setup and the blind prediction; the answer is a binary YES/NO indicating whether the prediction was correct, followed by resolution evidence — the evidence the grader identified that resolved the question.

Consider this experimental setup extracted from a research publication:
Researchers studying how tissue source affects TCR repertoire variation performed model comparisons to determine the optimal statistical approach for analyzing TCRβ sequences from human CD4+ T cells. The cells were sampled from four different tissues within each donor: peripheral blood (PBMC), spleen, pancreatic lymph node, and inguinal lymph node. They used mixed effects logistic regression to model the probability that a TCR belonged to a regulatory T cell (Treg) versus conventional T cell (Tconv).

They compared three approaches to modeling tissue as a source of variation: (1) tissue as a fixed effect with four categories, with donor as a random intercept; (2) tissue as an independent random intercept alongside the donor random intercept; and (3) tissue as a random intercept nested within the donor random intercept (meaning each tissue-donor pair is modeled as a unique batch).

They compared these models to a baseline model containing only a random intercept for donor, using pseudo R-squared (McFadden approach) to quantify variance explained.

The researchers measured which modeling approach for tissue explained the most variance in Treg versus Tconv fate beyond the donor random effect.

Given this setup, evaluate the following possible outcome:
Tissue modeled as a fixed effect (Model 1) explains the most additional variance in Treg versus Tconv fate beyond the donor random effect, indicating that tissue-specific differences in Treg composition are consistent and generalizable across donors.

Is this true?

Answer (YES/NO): NO